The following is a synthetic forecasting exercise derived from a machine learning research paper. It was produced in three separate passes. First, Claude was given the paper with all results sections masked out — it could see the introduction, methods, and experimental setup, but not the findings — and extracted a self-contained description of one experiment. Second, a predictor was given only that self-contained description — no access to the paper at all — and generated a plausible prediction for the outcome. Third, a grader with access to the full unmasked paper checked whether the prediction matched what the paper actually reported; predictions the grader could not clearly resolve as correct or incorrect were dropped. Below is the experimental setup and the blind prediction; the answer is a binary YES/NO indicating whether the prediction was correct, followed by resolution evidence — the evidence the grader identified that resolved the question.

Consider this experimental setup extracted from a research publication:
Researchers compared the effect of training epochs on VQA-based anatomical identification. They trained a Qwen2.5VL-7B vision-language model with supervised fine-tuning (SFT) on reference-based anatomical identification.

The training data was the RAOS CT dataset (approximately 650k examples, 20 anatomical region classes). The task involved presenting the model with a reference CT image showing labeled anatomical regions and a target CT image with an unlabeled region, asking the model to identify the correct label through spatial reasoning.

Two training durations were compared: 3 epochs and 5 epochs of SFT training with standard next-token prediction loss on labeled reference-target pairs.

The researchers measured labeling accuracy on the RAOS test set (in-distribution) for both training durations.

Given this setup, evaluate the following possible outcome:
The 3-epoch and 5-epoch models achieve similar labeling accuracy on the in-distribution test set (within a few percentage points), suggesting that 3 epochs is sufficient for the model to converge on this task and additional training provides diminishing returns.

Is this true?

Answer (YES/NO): NO